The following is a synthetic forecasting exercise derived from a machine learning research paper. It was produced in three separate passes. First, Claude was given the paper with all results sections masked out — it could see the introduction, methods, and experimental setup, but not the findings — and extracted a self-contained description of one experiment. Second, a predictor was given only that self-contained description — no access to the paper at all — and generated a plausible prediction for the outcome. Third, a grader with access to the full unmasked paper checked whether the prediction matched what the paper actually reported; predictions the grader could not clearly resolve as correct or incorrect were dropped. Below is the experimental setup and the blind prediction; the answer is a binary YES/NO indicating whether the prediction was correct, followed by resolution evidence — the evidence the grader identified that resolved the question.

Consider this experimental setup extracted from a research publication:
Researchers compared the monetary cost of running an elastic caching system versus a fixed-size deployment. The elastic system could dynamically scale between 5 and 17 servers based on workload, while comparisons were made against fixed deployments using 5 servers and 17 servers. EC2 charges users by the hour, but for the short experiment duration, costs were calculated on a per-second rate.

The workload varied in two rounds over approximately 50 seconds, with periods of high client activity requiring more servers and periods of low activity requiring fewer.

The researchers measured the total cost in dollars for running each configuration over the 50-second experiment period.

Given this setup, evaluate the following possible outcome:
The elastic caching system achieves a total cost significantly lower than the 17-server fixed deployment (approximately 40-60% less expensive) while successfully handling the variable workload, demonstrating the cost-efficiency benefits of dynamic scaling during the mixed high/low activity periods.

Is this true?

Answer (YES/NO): YES